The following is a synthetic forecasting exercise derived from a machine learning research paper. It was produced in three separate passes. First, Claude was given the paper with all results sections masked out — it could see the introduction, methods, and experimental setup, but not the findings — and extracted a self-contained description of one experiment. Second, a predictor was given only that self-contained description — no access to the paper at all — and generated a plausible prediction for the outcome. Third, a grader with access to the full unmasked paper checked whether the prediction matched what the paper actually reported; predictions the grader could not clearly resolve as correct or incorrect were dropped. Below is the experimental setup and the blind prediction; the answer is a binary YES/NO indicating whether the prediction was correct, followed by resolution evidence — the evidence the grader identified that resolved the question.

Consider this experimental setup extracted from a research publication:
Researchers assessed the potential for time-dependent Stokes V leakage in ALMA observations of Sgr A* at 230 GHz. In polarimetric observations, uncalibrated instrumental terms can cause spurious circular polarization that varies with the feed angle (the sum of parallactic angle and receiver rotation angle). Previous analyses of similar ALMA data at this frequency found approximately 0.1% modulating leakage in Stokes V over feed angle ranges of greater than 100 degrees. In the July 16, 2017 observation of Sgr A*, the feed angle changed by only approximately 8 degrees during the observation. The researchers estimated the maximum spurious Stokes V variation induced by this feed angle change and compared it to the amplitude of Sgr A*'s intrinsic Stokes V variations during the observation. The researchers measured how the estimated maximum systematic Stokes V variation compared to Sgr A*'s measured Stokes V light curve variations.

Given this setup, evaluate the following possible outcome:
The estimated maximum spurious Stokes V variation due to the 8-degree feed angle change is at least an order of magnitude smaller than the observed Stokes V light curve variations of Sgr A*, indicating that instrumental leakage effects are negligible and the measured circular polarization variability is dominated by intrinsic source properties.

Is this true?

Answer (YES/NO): NO